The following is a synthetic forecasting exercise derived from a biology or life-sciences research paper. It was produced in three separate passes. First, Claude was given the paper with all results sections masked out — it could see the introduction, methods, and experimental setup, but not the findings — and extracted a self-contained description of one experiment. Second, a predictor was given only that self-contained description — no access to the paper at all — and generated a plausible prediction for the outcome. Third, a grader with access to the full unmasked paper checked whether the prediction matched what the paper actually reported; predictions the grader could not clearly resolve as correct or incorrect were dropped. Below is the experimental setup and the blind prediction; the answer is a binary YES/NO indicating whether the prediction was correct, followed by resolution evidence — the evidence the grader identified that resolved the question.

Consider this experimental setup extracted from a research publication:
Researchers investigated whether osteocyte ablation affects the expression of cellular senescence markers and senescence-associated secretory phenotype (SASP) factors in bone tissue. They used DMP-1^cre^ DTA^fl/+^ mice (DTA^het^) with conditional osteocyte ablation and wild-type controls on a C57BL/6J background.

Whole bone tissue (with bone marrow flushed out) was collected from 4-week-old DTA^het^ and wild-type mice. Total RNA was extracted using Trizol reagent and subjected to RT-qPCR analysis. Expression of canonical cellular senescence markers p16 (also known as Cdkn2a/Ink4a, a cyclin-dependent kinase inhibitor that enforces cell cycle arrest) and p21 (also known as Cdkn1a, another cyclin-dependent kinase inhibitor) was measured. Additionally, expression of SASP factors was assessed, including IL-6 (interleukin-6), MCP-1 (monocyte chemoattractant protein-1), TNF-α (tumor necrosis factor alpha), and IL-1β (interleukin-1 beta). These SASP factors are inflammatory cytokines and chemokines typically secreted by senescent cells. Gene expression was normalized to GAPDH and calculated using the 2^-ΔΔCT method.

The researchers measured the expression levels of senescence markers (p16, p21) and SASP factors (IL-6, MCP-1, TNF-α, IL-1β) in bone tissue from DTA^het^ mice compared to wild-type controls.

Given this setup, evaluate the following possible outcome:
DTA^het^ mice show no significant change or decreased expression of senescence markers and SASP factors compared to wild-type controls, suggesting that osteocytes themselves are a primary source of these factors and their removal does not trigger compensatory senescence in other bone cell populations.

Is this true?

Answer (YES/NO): NO